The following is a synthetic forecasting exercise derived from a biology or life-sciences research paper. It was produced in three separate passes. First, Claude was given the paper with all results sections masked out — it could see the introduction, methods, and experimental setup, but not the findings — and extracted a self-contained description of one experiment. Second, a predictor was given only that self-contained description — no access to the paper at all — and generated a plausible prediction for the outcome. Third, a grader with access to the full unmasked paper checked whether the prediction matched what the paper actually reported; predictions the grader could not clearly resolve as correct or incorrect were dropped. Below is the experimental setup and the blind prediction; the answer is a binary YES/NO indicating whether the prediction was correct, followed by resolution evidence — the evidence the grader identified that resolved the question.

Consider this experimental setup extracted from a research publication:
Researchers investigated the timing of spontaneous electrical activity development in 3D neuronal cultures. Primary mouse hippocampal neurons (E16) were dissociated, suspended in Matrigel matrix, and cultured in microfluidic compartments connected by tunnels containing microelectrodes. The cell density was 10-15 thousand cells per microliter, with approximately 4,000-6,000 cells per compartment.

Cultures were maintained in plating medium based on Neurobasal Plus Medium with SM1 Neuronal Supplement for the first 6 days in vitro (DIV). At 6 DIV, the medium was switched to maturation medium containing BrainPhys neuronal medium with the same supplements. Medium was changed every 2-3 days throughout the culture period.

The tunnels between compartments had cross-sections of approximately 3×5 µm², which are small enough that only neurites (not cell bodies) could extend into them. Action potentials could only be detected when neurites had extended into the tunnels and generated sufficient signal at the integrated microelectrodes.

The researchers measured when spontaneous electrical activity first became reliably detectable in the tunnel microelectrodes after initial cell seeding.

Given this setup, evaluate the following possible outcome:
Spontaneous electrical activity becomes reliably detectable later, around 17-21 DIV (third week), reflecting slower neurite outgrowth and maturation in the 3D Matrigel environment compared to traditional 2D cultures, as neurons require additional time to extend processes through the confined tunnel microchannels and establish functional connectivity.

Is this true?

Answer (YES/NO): NO